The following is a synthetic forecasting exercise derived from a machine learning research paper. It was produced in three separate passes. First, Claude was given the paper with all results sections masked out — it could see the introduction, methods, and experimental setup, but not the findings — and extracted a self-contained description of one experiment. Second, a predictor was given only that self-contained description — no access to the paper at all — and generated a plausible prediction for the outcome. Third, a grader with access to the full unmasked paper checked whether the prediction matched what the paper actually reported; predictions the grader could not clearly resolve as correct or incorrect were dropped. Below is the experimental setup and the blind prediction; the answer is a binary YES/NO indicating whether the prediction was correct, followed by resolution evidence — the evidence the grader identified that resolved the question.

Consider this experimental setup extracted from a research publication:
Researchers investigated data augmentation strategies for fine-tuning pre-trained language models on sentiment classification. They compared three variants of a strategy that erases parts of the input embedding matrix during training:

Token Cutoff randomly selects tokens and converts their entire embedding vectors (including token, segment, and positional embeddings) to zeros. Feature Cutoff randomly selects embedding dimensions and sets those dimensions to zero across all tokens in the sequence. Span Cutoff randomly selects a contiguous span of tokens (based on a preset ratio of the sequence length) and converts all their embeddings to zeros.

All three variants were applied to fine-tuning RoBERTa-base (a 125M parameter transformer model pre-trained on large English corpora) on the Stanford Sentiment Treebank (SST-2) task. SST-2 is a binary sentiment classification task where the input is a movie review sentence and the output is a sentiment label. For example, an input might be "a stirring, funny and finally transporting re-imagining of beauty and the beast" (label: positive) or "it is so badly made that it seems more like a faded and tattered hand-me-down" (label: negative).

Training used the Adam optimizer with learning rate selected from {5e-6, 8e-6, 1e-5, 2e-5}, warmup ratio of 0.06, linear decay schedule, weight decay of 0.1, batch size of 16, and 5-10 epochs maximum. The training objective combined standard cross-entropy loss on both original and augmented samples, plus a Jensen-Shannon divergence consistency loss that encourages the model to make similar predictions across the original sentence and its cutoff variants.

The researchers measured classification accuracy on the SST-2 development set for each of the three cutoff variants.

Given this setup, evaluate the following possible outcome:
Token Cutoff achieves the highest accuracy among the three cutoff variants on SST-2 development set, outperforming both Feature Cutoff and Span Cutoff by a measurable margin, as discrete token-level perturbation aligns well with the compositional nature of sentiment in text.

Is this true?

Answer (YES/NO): NO